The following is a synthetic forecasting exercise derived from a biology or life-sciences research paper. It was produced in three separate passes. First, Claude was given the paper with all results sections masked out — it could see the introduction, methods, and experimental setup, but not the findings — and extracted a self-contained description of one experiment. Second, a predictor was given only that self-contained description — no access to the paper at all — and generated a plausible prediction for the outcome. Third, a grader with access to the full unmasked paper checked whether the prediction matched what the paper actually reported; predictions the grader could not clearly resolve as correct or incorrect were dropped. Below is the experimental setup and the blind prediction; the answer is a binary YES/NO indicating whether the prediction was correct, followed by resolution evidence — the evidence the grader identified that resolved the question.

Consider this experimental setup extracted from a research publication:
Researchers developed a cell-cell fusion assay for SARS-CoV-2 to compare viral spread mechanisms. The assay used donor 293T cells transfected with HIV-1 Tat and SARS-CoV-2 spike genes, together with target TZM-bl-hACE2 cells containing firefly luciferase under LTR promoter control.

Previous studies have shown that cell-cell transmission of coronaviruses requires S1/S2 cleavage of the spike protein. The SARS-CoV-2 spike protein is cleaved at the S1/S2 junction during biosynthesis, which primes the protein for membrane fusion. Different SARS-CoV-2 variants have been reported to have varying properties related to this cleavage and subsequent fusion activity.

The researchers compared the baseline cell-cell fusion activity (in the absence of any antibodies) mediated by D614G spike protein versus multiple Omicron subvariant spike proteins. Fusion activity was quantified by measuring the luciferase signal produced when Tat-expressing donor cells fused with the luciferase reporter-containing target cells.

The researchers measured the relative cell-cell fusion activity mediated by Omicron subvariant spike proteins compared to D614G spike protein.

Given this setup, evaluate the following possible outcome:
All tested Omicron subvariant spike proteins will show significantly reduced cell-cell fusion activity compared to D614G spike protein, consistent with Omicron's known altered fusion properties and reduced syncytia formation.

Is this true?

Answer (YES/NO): NO